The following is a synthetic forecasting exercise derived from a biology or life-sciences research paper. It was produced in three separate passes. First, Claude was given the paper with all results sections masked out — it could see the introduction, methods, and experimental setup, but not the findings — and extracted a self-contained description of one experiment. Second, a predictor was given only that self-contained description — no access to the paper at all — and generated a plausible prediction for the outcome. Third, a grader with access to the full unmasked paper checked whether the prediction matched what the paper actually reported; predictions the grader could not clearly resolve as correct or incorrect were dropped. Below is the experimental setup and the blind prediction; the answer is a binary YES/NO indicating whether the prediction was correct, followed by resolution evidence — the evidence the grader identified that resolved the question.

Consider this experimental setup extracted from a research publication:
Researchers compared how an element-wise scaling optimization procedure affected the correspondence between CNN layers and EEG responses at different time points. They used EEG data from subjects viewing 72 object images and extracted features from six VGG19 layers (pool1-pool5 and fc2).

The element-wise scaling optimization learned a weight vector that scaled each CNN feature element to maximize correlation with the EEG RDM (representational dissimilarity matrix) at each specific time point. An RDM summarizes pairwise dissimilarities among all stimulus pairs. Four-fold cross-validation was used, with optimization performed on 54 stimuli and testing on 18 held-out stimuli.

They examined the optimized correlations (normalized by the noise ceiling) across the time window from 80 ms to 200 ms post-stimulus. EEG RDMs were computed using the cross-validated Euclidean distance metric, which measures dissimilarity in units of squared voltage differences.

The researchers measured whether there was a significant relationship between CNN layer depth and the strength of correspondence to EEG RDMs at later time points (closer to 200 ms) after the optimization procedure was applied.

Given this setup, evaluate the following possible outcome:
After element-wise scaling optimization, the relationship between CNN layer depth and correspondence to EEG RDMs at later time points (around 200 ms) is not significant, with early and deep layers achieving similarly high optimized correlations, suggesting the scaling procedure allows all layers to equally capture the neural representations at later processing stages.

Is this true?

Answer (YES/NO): NO